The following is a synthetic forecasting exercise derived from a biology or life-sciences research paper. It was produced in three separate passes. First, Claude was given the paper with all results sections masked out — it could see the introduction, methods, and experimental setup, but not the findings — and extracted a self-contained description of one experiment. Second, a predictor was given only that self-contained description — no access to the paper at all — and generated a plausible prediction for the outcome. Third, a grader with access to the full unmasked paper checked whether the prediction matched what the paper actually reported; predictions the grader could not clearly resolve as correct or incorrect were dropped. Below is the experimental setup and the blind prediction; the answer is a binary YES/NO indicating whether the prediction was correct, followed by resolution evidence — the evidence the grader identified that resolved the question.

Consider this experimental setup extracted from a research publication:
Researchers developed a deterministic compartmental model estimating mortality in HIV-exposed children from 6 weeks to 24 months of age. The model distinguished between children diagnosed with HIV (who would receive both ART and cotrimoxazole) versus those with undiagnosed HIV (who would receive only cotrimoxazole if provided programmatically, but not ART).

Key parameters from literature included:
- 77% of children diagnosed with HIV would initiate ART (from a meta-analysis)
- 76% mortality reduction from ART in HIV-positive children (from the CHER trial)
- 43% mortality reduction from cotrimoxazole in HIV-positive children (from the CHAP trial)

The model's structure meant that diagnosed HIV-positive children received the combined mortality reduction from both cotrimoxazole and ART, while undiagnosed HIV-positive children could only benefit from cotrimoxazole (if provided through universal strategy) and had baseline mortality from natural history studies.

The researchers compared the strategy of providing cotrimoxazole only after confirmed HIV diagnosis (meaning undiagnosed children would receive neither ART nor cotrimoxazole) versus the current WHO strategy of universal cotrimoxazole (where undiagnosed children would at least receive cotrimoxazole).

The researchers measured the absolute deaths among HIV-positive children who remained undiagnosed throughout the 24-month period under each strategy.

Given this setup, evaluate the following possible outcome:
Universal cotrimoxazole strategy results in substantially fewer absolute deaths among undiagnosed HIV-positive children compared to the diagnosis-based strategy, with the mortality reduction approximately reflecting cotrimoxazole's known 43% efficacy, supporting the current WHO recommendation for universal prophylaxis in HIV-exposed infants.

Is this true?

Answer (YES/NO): YES